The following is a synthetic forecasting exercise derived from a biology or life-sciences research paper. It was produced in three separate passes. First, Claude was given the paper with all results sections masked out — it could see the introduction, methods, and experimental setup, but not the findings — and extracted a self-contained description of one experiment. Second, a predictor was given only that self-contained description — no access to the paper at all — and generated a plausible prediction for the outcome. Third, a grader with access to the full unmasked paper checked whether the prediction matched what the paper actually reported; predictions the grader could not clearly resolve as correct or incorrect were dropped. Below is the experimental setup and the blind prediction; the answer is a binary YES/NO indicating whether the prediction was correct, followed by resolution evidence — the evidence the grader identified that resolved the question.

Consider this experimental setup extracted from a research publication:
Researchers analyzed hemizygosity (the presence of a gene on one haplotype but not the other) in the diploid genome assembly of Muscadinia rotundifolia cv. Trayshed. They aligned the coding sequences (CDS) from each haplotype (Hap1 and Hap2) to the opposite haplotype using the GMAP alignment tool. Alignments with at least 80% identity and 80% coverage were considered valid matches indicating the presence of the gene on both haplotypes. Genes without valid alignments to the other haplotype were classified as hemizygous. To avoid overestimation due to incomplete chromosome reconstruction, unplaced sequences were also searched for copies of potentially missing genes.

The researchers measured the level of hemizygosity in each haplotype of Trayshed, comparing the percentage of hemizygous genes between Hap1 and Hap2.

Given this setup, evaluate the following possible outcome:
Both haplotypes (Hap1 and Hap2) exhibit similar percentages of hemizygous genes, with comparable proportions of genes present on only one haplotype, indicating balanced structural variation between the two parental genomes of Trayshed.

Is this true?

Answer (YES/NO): NO